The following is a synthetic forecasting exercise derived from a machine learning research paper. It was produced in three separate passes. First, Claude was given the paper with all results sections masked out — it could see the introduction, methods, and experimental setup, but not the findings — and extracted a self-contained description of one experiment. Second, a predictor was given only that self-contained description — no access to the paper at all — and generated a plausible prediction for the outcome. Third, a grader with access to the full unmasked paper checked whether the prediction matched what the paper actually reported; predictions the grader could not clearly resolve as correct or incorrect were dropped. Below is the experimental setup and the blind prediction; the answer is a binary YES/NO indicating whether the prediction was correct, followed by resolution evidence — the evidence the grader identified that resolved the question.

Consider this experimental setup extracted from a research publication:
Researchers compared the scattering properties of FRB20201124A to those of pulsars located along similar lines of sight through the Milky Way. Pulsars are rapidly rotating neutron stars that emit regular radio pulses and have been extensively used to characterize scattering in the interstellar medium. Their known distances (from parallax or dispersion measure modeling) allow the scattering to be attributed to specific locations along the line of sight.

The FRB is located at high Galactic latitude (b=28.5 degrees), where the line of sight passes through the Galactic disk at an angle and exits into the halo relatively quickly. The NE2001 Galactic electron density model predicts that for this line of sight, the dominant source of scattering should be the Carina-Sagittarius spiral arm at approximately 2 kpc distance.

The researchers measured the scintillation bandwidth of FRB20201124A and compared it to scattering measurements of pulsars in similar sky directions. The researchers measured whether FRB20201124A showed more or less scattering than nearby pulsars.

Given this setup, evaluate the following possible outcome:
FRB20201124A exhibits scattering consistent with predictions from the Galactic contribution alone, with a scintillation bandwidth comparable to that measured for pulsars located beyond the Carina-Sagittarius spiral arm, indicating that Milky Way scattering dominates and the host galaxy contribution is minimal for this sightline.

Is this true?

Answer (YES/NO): NO